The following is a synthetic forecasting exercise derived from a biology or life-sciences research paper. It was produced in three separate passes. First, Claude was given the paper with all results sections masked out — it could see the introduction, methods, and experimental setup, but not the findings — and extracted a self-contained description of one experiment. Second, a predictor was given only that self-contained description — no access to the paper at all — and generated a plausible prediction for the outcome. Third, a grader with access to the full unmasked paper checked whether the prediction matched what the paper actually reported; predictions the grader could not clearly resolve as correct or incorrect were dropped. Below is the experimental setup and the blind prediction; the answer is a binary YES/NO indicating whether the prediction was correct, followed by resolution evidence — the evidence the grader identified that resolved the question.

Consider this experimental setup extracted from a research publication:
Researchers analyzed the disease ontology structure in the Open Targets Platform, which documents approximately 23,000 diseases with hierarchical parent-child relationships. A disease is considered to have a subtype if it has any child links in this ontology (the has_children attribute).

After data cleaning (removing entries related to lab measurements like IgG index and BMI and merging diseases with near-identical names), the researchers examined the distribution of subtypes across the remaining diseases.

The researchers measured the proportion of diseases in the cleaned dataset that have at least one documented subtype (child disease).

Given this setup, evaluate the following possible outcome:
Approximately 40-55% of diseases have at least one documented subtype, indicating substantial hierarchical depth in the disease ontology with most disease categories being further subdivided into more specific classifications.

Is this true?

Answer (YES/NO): NO